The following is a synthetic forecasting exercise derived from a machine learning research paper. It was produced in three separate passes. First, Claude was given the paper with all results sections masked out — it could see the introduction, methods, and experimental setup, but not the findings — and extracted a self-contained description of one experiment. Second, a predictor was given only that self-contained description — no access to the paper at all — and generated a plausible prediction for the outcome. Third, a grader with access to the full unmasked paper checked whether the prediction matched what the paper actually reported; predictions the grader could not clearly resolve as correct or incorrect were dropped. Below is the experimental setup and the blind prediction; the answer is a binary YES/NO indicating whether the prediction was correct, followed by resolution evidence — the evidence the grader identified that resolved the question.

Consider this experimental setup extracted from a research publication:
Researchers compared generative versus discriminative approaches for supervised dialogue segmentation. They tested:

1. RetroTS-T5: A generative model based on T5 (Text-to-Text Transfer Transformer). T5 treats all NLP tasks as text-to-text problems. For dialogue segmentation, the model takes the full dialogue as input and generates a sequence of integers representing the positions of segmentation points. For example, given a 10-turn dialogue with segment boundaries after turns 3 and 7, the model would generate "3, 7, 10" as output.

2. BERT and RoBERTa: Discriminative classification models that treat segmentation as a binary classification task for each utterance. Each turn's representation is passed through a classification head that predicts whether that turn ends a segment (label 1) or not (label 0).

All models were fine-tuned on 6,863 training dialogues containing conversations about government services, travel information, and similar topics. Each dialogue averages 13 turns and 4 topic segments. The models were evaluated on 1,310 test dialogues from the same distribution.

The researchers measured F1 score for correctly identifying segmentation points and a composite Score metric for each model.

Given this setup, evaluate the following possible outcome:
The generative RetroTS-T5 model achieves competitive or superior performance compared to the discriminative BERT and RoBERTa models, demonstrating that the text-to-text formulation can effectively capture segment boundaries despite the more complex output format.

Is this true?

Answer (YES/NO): NO